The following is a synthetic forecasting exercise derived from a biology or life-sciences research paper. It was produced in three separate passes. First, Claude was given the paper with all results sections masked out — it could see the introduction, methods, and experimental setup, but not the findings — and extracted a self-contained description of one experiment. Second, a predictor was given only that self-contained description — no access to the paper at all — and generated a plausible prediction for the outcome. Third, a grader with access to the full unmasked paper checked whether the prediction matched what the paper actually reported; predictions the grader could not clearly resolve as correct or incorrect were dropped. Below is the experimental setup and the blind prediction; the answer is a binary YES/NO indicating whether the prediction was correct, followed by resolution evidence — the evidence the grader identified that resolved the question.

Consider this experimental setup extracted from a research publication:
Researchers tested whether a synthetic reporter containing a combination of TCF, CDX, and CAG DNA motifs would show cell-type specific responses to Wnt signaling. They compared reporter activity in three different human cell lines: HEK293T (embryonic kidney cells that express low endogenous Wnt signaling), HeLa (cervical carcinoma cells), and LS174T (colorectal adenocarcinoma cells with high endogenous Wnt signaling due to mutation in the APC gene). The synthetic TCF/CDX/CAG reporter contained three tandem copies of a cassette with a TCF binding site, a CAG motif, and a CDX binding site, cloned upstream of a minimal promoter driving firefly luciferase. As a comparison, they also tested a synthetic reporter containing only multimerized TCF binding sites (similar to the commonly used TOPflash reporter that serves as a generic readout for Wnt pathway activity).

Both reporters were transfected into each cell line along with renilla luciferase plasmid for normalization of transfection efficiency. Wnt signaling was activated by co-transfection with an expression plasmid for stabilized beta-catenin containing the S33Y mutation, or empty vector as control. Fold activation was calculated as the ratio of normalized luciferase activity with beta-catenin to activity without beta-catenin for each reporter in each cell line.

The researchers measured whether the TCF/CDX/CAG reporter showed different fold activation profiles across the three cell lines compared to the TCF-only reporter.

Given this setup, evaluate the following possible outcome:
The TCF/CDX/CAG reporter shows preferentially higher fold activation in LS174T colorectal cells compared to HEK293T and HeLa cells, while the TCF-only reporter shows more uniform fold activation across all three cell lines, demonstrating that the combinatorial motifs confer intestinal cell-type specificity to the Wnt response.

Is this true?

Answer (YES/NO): NO